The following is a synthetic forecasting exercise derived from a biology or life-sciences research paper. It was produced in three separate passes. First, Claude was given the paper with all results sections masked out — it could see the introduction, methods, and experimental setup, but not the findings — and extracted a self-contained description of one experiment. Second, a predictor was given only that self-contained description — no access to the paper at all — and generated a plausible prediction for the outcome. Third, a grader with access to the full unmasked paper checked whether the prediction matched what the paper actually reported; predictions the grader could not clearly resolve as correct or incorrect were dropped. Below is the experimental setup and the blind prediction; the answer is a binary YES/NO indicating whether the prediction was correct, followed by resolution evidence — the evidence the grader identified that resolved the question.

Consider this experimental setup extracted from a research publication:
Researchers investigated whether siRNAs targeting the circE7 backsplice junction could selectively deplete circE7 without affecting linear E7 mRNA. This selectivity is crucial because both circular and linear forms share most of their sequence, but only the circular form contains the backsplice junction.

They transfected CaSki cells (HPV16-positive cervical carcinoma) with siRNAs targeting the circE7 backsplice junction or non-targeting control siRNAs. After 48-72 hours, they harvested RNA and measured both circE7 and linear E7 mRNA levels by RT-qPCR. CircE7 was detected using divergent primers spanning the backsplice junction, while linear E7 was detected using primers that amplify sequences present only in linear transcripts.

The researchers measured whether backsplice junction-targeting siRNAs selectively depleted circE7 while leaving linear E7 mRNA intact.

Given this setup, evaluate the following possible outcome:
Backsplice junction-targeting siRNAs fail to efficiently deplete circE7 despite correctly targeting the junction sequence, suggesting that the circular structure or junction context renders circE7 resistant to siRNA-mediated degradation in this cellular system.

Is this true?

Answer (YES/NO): NO